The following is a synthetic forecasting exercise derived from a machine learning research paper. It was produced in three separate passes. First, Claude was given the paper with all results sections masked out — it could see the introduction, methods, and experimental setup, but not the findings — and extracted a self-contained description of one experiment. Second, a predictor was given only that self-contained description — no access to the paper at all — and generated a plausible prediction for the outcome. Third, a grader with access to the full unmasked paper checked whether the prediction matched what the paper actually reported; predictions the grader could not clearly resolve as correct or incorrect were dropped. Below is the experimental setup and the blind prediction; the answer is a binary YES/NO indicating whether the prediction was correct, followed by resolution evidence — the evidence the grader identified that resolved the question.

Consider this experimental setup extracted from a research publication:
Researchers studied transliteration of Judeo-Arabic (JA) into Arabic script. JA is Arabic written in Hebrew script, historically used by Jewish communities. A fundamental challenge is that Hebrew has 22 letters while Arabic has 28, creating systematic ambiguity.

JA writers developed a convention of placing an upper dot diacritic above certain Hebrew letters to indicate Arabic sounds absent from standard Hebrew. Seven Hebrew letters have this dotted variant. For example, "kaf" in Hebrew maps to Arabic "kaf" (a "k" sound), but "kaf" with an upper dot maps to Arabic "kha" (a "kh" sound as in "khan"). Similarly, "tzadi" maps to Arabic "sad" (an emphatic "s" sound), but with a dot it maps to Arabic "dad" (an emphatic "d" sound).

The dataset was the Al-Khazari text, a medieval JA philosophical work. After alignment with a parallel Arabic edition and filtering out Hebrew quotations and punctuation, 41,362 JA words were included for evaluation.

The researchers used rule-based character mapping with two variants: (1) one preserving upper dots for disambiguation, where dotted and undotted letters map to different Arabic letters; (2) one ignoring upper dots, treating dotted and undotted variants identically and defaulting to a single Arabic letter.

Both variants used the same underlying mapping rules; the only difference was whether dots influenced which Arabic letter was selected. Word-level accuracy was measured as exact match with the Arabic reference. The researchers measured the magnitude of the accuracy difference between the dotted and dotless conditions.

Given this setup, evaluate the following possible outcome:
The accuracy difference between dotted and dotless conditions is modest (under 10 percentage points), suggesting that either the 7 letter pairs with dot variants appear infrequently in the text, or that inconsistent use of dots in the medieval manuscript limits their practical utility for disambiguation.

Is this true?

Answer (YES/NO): NO